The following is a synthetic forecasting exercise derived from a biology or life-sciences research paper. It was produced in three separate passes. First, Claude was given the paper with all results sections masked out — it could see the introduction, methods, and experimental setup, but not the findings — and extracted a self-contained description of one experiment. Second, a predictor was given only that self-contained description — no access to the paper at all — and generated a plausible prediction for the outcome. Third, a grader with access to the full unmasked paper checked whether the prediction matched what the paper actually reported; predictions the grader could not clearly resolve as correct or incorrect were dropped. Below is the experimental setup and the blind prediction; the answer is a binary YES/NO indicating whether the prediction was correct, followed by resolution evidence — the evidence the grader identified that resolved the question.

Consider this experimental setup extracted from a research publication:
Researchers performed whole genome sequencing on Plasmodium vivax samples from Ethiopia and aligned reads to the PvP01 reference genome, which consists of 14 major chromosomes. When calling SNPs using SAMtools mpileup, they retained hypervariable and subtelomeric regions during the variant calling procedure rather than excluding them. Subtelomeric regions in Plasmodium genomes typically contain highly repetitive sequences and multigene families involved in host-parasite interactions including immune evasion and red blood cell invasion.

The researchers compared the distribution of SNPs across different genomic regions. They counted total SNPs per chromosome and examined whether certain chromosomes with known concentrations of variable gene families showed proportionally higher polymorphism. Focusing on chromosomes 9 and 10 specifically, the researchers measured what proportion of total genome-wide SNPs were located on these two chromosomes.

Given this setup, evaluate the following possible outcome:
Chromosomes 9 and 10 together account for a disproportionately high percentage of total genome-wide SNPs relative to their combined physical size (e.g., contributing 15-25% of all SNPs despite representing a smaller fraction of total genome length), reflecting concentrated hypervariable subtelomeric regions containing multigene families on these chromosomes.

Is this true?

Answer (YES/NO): NO